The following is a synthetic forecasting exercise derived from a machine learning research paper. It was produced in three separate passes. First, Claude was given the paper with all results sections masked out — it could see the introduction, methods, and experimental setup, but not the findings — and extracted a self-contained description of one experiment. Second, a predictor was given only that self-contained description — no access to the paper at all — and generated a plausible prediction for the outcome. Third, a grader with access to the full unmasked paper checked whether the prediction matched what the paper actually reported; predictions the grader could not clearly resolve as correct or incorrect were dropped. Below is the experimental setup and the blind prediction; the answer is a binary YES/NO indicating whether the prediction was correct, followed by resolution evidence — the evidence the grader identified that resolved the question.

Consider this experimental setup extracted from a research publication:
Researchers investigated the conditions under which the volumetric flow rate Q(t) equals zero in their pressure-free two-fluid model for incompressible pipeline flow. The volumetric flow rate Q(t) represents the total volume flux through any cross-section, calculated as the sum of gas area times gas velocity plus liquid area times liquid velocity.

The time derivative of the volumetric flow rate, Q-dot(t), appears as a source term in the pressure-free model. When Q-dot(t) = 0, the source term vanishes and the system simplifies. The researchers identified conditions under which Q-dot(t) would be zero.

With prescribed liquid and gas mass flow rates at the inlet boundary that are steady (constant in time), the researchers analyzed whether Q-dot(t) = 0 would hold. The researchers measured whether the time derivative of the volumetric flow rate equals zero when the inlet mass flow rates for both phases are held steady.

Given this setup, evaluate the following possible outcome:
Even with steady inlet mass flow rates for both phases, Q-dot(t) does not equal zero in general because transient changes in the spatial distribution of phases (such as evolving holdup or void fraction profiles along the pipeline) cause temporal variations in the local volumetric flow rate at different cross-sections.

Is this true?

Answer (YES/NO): NO